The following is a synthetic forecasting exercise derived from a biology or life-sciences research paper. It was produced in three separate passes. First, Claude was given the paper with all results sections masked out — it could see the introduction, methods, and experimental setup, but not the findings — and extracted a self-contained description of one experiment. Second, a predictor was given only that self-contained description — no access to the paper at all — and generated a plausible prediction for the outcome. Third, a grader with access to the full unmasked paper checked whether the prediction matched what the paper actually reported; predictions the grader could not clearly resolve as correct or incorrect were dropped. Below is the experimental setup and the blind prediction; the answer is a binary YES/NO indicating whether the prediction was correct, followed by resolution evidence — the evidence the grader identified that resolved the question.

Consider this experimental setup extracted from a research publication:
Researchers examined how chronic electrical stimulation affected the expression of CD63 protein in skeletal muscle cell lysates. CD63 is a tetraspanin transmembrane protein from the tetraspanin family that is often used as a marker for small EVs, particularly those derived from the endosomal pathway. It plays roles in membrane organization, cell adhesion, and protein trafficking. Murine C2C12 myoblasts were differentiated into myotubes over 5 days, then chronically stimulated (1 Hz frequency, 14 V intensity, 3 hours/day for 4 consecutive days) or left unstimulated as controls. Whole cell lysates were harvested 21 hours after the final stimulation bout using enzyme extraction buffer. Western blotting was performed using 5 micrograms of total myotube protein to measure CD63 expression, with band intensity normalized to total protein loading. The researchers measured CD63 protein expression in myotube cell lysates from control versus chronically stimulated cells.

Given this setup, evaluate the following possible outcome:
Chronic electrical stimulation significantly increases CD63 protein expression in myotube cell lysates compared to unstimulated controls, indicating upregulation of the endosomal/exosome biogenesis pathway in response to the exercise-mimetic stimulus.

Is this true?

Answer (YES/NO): NO